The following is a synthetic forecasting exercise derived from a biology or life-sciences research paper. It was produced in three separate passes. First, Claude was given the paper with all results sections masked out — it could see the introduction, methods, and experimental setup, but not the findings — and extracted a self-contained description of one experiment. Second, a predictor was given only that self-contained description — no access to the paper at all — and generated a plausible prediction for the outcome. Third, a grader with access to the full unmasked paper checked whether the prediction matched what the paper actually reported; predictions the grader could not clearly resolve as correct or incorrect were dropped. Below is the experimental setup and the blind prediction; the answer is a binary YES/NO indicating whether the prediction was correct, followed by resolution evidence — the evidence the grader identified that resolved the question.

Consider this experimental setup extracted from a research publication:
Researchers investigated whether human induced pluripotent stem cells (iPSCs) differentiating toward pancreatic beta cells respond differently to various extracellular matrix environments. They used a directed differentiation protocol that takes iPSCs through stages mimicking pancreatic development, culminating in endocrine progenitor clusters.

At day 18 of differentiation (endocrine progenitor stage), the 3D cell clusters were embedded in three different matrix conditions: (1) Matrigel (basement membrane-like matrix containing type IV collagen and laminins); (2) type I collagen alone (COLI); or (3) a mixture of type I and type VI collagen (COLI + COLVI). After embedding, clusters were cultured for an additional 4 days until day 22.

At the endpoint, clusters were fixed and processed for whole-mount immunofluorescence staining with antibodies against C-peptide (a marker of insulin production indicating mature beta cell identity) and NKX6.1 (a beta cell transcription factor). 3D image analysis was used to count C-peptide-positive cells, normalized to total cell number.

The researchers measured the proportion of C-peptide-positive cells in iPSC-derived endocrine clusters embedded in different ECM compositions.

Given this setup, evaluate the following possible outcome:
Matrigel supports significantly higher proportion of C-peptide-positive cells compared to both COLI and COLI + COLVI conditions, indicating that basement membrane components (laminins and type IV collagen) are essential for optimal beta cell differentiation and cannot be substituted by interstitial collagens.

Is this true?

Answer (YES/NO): NO